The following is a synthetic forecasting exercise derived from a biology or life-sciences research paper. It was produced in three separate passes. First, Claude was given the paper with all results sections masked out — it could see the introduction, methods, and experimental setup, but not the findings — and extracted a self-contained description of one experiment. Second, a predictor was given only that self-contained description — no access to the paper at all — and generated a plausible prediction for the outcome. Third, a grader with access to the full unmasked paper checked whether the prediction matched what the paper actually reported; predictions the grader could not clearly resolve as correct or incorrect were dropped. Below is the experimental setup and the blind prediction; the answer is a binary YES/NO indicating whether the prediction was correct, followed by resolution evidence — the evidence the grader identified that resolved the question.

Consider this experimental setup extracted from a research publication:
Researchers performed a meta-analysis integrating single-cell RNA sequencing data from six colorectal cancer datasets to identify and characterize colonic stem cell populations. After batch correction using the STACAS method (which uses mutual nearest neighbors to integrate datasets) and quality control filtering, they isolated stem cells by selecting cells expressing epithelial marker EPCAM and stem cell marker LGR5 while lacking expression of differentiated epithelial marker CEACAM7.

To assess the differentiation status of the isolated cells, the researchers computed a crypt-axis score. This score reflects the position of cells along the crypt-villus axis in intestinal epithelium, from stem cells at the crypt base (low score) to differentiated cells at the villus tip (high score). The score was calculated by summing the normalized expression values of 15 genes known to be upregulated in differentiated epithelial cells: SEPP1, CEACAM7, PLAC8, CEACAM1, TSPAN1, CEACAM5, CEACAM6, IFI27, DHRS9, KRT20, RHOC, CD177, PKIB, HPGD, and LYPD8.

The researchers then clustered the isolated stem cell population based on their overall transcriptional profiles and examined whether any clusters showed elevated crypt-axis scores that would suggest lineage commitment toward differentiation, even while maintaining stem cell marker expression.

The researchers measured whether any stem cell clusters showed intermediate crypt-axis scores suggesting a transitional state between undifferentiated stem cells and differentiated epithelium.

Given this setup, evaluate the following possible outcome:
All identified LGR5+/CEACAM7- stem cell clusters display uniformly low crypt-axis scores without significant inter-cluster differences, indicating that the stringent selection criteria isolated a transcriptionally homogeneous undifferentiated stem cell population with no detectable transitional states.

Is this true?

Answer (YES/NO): NO